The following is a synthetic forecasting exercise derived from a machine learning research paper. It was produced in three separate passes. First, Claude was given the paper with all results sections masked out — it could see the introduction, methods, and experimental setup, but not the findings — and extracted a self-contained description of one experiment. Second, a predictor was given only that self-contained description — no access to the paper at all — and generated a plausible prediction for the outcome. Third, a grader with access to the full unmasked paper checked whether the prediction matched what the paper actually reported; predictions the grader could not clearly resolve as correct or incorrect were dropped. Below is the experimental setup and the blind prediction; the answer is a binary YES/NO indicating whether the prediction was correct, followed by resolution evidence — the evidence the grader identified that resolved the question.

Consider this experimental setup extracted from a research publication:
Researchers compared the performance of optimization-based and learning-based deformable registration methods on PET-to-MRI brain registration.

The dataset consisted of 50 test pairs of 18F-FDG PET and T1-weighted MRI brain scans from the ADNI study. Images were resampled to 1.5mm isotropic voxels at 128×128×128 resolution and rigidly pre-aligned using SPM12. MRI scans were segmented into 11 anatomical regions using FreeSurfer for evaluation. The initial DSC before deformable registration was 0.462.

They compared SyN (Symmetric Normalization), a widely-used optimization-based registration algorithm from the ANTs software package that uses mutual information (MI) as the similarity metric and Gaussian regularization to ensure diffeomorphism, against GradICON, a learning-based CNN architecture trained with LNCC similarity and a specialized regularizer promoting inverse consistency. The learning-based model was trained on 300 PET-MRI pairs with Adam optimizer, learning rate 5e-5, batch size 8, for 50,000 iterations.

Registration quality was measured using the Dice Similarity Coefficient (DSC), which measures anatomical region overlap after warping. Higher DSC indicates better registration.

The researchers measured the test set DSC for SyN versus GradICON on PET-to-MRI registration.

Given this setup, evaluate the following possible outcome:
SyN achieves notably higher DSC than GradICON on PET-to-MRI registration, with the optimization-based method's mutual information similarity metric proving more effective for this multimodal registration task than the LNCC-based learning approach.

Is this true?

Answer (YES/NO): NO